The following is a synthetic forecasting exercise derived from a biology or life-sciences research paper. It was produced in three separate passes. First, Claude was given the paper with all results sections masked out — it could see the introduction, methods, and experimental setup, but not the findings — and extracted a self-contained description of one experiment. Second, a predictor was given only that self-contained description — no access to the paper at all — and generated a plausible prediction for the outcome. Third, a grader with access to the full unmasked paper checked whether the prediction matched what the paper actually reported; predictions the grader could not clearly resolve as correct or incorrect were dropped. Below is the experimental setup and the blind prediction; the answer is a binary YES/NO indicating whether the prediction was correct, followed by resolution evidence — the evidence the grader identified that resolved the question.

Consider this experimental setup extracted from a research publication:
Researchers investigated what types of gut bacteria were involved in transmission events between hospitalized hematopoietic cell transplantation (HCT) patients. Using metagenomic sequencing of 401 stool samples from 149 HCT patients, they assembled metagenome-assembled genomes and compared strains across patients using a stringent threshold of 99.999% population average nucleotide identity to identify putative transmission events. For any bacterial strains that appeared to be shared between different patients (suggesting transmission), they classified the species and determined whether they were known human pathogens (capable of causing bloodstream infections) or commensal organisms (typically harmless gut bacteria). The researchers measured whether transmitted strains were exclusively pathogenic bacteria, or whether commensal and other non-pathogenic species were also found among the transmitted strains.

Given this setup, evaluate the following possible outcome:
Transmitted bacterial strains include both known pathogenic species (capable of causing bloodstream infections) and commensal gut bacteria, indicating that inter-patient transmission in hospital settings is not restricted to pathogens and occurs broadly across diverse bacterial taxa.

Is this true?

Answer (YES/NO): YES